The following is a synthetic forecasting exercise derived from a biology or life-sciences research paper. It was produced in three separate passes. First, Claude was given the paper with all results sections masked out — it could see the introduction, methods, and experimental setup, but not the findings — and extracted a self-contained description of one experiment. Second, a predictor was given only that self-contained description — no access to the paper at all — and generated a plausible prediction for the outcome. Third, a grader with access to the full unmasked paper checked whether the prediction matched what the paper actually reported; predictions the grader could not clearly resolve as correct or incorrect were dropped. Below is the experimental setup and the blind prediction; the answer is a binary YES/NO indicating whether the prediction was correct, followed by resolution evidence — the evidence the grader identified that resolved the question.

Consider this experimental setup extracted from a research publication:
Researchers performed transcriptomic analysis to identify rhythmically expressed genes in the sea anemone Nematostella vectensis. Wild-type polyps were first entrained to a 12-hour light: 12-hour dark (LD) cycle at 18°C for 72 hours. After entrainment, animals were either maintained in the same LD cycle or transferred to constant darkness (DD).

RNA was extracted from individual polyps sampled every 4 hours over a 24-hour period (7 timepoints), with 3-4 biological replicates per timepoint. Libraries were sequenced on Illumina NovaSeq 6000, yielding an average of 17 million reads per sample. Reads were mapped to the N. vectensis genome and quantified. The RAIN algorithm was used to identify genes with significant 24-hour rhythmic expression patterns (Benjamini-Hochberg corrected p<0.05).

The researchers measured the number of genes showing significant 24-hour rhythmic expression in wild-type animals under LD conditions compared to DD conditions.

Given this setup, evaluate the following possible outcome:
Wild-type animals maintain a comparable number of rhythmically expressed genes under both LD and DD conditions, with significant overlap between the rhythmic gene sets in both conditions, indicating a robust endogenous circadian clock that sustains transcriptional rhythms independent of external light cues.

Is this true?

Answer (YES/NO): NO